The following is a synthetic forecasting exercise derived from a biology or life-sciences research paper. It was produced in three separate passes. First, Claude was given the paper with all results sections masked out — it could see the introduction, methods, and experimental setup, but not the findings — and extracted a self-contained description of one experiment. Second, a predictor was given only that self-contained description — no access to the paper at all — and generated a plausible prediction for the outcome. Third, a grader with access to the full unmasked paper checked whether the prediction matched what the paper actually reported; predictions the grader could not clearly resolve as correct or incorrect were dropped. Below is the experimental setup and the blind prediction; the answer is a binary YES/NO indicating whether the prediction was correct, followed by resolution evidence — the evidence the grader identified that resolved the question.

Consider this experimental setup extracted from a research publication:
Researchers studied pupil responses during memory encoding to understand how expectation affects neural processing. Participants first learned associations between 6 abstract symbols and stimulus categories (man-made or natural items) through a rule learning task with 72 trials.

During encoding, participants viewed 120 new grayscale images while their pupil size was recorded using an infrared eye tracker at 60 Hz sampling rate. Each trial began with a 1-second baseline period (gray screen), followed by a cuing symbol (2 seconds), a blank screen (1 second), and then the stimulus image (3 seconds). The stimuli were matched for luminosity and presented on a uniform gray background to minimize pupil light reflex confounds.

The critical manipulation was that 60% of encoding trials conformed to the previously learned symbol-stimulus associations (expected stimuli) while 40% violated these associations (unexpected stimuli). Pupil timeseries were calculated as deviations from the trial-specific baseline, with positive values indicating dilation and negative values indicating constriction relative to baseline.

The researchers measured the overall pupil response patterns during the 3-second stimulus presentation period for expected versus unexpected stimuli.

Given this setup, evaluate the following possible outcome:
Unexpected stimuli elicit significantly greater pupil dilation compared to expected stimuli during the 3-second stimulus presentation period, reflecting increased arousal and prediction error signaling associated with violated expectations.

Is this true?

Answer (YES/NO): YES